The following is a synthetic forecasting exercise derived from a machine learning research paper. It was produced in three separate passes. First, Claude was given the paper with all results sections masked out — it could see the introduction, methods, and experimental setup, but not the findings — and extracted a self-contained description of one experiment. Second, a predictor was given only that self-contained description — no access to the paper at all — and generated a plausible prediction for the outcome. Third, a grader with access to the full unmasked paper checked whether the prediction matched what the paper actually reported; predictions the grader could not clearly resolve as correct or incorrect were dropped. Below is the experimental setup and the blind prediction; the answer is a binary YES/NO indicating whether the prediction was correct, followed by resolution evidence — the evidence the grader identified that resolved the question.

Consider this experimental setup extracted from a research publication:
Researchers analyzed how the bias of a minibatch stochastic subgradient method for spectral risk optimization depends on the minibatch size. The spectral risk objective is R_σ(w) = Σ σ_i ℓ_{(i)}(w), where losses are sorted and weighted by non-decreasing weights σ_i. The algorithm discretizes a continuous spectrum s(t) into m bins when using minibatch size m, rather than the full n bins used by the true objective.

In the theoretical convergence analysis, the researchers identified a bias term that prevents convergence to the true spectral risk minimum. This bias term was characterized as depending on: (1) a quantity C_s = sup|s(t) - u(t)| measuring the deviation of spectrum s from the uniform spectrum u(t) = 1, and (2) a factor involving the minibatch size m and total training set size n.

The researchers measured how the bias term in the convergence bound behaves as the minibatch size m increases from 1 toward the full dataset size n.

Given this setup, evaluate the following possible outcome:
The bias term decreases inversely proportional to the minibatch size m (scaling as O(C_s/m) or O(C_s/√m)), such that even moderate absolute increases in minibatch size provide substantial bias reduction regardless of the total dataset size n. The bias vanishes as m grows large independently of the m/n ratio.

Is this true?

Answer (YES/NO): NO